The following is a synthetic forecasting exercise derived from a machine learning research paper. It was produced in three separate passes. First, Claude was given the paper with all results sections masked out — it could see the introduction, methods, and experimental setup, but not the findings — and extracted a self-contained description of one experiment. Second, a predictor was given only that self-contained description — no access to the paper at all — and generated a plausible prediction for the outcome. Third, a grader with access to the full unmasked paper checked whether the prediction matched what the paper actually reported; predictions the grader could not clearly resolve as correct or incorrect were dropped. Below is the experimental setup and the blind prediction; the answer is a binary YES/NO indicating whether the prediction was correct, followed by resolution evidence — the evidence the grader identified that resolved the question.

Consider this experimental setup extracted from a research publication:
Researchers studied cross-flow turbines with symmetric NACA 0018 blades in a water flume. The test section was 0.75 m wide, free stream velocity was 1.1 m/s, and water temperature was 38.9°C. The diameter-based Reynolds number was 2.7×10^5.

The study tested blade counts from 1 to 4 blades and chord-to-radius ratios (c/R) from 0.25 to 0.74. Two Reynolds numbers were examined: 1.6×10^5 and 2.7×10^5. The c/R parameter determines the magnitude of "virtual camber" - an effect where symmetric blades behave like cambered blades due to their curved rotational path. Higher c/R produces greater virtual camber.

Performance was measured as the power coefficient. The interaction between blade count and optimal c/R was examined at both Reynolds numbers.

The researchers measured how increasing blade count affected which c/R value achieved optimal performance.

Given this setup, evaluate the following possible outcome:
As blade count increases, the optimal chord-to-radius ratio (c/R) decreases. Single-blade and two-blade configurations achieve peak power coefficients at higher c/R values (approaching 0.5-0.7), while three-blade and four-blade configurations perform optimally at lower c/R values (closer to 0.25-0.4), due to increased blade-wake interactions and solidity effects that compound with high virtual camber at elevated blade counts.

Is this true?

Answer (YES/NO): NO